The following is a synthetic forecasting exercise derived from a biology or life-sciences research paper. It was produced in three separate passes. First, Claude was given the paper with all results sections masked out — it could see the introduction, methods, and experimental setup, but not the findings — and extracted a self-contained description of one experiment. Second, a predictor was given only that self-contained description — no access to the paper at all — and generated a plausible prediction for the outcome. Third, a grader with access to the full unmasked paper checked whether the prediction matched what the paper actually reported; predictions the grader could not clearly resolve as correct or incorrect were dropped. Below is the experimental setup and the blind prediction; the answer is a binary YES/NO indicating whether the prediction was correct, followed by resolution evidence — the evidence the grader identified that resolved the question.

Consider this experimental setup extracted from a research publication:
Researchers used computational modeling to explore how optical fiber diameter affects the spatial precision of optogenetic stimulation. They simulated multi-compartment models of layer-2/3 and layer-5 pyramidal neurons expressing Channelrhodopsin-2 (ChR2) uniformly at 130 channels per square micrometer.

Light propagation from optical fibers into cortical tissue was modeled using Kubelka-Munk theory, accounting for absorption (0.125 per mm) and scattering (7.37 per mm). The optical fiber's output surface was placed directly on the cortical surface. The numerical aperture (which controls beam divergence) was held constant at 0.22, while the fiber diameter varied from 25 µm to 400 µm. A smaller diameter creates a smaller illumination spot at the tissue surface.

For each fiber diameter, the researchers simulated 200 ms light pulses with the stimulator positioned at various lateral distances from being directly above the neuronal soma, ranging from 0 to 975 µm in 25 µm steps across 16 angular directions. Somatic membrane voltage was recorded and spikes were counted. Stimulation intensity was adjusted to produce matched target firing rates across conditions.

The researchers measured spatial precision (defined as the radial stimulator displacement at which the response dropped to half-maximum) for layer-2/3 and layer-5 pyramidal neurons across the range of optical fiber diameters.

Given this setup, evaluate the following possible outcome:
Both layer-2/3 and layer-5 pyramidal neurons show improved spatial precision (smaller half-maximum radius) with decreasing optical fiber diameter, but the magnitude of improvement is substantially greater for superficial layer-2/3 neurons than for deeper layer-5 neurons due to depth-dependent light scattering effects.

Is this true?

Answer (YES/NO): NO